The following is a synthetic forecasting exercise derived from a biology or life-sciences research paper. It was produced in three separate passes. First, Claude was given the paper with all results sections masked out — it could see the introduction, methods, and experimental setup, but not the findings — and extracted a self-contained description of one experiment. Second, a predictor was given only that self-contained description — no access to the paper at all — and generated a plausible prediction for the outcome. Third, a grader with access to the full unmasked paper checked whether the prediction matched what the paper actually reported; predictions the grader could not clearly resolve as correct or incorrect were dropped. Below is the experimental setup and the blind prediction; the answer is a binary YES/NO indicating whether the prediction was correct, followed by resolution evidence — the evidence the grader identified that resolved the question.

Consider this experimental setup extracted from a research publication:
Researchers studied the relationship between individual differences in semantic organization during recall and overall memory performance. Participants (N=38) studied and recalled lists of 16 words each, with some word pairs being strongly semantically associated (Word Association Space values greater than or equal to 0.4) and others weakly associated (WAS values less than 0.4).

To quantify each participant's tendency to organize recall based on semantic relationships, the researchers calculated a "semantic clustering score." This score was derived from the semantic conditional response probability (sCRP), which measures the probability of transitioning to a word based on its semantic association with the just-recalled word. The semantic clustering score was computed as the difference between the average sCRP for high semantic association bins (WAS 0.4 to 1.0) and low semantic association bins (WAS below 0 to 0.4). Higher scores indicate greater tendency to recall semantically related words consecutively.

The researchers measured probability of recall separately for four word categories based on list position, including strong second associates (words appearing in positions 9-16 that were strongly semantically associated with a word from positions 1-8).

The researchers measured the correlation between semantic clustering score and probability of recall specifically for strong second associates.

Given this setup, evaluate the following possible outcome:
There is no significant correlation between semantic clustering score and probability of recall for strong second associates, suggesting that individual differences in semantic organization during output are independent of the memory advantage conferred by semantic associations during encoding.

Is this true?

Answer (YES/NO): NO